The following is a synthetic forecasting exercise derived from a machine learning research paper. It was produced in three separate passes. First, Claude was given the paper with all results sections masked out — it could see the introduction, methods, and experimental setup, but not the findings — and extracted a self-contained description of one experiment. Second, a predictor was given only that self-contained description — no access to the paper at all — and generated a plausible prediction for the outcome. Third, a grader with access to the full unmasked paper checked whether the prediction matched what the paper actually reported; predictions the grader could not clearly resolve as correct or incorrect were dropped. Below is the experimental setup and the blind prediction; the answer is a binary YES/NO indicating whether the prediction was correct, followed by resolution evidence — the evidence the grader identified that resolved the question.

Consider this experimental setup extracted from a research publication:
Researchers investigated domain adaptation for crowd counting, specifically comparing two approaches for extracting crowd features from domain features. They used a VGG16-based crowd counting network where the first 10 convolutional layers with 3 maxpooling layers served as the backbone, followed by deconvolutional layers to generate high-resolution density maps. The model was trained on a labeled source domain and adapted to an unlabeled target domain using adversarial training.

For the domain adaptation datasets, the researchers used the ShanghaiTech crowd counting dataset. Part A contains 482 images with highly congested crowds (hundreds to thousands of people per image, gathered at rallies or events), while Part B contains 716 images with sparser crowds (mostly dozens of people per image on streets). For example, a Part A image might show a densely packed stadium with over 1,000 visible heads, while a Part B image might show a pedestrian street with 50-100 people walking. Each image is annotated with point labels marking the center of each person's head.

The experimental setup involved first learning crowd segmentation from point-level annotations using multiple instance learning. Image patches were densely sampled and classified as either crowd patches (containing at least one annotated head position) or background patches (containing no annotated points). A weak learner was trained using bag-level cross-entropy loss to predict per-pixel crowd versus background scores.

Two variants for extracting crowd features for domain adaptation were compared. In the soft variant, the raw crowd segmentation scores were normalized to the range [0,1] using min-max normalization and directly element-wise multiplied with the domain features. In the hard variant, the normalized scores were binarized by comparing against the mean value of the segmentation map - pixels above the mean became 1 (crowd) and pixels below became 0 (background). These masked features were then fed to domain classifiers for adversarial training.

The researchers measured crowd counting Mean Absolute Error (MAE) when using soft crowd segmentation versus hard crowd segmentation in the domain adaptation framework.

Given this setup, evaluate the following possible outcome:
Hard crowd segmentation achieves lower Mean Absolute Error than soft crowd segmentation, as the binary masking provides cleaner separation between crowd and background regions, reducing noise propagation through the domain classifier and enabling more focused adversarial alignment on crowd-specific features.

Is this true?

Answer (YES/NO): NO